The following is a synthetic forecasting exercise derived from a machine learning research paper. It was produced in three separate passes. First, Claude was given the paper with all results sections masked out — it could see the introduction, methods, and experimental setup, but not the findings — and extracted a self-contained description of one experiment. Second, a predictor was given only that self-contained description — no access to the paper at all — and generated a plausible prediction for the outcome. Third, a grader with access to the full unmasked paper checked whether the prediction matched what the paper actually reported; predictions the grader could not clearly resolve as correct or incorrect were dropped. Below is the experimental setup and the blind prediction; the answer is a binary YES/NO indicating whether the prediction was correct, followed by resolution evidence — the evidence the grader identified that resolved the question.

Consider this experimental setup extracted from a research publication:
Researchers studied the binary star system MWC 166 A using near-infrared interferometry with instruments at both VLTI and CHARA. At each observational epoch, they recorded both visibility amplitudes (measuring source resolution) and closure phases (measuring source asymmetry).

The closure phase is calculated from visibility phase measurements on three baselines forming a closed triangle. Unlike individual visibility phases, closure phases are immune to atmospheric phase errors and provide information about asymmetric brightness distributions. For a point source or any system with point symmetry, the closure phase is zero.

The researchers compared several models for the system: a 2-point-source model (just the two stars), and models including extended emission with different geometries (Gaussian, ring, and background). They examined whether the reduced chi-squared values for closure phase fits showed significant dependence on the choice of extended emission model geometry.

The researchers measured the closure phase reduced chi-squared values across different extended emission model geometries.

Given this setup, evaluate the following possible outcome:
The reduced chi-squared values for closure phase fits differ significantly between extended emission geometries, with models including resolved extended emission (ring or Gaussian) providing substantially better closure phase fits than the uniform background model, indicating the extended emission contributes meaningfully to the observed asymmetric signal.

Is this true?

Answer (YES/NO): NO